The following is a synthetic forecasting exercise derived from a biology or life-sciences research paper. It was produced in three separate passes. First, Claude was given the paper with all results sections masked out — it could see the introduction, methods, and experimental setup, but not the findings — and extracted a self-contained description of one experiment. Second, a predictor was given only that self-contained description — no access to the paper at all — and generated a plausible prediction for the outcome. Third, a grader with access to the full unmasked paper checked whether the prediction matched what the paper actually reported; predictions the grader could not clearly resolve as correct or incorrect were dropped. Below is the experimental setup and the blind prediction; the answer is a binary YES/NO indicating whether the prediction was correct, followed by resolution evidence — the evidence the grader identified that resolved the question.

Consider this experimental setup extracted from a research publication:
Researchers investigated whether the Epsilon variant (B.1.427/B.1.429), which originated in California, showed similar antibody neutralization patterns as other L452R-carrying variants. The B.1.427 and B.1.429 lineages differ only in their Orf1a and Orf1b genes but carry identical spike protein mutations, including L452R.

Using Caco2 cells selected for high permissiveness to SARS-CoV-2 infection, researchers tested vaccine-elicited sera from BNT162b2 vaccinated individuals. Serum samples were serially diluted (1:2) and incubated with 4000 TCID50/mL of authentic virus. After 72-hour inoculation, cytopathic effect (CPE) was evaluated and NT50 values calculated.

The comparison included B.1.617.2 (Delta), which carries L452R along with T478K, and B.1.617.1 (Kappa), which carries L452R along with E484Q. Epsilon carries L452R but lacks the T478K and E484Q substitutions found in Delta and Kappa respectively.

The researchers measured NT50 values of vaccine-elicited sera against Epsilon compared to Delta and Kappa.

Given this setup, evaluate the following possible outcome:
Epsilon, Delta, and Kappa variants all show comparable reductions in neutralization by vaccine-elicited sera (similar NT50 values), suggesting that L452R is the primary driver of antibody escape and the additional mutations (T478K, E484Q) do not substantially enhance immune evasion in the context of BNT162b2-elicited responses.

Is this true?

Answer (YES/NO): NO